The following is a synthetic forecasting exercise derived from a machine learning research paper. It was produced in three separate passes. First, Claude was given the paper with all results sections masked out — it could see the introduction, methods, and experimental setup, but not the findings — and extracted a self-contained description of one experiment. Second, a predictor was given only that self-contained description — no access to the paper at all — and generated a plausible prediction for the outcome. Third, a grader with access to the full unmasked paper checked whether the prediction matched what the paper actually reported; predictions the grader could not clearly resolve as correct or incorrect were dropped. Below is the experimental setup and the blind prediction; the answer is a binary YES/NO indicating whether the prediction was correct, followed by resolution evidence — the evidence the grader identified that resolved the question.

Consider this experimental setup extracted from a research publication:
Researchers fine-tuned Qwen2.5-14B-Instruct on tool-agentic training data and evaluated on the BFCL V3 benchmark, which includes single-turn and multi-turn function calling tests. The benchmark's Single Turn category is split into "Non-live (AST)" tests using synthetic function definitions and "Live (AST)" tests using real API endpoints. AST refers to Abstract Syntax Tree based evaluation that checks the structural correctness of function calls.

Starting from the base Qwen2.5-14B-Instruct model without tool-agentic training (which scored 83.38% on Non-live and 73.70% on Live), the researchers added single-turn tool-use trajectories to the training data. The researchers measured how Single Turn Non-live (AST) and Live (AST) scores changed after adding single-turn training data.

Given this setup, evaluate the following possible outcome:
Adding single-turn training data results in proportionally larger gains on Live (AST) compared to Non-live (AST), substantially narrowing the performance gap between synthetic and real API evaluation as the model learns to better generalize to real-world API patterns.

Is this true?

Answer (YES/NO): NO